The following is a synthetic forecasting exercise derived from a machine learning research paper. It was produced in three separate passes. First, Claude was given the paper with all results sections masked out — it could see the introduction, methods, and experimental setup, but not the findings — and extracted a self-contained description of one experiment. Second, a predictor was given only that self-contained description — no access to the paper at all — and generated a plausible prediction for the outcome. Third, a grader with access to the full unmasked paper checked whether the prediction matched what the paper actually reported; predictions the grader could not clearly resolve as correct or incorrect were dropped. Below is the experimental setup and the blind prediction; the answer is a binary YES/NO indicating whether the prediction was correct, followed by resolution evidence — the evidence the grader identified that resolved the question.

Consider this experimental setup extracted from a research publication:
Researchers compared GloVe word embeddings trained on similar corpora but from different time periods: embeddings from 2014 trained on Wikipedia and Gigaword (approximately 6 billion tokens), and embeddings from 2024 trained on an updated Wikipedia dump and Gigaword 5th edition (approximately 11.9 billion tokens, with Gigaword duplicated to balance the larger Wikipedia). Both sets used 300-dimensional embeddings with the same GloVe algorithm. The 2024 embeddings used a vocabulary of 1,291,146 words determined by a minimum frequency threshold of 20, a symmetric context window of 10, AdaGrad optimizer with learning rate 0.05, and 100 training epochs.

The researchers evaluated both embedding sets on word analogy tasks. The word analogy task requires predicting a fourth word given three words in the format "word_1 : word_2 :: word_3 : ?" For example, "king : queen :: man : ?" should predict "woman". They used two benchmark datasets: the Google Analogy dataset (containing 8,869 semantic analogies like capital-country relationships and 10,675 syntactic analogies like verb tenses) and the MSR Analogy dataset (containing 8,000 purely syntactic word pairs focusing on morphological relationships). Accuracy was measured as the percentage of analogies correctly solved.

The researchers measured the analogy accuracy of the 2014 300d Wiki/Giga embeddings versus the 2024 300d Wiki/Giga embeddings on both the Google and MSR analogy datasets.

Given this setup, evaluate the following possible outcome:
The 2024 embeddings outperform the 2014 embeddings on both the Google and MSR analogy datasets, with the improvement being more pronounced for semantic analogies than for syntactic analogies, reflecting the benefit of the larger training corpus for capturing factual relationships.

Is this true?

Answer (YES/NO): NO